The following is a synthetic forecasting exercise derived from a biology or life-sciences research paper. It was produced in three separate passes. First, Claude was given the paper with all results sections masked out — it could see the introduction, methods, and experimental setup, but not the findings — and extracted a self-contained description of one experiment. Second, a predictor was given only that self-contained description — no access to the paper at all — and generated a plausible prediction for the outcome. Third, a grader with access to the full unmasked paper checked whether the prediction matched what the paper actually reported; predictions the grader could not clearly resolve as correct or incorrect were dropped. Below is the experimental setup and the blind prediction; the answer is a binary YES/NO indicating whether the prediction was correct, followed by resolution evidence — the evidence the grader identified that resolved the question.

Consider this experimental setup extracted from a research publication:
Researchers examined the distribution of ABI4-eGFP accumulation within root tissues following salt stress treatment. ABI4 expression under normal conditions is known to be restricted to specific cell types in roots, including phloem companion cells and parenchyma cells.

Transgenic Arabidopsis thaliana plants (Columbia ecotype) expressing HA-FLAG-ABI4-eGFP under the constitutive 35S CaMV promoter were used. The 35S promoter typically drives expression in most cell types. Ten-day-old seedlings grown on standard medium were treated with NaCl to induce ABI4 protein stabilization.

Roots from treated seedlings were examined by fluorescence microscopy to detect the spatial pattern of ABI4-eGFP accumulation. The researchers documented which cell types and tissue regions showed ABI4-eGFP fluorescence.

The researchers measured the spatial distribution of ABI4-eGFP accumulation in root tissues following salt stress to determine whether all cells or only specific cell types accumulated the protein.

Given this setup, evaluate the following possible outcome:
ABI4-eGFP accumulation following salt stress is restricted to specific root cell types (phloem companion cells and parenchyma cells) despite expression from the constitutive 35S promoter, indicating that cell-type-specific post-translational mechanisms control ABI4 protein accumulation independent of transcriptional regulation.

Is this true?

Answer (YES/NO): NO